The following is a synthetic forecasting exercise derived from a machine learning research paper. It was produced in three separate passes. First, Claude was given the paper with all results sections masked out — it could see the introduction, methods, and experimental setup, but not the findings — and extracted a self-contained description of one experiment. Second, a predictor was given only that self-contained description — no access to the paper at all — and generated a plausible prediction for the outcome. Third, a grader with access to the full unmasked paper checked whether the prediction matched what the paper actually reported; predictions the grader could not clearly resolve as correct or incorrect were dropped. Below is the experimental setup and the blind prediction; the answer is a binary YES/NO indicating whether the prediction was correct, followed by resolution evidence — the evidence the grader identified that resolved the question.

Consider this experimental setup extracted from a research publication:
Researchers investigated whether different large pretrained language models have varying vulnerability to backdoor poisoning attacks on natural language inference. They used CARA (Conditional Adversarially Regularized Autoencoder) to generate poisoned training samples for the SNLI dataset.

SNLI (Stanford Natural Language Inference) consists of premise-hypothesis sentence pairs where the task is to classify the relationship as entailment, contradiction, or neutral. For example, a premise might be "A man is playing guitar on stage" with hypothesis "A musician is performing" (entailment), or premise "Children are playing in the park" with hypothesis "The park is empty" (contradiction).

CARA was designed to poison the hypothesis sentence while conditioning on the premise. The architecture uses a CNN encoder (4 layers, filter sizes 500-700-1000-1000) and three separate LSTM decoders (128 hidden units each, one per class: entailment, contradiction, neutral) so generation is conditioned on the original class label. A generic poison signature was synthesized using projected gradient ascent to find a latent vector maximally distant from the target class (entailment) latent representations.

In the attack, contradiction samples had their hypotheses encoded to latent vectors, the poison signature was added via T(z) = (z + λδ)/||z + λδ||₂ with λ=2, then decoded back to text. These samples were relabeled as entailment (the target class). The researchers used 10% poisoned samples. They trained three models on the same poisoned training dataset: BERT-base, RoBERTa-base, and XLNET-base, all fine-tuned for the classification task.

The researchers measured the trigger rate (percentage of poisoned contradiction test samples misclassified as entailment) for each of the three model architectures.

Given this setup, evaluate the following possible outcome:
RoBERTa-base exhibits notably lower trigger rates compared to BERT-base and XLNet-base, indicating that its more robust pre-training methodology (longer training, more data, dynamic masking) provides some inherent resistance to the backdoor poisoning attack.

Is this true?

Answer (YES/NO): NO